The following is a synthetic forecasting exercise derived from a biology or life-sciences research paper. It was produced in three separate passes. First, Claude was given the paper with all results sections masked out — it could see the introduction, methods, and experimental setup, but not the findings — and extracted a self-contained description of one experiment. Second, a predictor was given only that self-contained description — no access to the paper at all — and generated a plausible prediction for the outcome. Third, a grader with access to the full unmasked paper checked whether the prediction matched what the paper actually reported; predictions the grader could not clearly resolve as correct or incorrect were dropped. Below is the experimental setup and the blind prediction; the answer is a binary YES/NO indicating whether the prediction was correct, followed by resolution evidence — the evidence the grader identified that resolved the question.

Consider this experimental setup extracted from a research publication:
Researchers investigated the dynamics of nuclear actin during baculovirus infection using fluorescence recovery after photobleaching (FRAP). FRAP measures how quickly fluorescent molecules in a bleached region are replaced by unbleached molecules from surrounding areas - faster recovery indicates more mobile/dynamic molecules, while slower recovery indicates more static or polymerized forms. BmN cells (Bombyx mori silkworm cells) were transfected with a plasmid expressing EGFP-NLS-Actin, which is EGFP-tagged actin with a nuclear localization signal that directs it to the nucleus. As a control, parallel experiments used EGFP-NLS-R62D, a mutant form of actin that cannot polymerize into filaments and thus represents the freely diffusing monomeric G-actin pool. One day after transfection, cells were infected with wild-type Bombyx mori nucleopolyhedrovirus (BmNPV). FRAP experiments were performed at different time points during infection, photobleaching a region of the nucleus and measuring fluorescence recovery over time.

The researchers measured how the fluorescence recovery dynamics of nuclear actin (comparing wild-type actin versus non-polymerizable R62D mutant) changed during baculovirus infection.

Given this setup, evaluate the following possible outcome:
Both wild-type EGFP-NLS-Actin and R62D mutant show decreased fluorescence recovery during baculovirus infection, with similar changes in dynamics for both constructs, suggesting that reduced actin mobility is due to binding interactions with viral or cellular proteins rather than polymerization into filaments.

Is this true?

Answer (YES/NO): NO